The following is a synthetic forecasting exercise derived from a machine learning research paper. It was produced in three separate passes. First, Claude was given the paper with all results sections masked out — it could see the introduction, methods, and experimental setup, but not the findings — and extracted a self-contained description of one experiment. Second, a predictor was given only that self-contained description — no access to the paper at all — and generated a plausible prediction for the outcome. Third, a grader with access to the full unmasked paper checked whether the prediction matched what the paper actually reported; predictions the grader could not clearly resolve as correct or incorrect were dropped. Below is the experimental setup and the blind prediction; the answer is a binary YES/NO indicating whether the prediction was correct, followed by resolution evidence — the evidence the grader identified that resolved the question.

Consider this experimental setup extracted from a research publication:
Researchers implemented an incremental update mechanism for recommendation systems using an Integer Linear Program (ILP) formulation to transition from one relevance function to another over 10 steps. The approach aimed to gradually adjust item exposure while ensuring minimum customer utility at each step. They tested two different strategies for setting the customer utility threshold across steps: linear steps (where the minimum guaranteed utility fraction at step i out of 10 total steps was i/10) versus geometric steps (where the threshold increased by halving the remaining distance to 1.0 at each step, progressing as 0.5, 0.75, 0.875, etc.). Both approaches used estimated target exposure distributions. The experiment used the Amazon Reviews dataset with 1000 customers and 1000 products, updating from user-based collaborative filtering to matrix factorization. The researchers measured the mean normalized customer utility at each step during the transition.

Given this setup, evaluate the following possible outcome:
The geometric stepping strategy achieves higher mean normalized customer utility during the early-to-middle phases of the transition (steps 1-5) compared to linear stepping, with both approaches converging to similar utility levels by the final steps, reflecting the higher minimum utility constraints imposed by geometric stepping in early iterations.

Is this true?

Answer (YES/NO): NO